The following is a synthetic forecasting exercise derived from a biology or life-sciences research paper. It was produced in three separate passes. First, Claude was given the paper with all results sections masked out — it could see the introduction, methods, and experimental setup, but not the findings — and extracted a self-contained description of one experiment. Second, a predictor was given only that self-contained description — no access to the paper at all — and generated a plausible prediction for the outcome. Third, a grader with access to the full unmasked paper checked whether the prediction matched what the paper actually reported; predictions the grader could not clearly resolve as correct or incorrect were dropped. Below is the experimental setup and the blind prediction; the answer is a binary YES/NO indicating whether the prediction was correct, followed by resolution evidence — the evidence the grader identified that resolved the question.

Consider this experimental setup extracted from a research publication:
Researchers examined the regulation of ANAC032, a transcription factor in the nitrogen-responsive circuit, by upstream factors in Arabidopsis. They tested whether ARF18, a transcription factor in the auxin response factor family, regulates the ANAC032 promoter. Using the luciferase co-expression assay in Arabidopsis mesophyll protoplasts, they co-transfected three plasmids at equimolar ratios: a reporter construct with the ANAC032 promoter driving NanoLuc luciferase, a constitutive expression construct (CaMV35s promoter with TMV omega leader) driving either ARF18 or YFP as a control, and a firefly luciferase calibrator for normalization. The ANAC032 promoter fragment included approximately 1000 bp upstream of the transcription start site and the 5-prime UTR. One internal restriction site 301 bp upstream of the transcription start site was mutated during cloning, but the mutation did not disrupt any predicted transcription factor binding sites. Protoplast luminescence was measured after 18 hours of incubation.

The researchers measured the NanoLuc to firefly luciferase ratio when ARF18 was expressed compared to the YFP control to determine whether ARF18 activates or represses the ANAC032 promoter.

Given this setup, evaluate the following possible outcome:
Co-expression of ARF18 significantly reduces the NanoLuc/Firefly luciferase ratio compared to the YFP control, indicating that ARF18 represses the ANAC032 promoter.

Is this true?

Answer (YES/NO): YES